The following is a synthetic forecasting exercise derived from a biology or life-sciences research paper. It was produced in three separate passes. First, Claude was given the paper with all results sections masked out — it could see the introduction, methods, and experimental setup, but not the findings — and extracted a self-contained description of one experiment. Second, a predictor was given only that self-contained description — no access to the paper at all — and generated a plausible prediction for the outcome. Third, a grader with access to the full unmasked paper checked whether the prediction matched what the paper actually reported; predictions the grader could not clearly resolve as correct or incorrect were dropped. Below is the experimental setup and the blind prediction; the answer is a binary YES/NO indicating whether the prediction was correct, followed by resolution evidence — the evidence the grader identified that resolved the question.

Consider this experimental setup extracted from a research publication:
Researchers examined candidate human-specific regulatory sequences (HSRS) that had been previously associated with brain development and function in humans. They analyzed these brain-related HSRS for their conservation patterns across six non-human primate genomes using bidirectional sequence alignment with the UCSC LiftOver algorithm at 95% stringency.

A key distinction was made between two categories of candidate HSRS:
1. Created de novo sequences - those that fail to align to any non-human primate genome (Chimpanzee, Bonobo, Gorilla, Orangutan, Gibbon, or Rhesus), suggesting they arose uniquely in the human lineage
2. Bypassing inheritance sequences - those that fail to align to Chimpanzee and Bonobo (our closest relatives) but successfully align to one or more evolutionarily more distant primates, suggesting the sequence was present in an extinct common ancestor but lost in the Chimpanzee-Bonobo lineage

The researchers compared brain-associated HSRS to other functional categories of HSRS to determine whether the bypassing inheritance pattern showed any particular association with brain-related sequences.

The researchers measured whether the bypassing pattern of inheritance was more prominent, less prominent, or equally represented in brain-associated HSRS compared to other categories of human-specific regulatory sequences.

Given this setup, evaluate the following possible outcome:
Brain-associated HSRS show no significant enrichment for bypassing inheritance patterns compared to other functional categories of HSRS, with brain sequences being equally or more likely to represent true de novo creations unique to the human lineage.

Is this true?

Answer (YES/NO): NO